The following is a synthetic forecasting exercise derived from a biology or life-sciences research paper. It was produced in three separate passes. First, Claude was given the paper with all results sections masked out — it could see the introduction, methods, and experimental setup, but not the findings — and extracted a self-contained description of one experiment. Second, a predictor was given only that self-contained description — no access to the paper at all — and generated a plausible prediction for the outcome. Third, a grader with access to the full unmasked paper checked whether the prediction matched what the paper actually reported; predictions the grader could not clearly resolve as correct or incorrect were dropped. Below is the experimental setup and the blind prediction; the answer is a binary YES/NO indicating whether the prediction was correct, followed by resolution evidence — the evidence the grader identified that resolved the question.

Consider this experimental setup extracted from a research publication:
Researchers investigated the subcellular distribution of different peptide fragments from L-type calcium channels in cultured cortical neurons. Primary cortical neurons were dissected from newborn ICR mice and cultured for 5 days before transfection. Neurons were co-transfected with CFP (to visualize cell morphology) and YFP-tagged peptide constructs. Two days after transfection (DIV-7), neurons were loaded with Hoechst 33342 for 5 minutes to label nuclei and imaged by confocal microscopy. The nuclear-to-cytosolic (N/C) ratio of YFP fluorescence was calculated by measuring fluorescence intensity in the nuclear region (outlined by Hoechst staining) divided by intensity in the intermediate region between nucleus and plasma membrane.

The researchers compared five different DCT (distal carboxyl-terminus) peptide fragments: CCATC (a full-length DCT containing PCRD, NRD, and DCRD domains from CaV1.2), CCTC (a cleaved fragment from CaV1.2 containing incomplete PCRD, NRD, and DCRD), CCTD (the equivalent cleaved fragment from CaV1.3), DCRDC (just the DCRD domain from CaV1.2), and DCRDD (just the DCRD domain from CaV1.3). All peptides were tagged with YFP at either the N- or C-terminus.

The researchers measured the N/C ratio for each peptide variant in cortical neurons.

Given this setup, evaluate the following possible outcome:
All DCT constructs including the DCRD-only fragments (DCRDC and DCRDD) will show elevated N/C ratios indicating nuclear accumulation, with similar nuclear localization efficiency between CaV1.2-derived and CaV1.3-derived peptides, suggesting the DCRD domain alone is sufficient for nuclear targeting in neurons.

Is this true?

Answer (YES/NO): NO